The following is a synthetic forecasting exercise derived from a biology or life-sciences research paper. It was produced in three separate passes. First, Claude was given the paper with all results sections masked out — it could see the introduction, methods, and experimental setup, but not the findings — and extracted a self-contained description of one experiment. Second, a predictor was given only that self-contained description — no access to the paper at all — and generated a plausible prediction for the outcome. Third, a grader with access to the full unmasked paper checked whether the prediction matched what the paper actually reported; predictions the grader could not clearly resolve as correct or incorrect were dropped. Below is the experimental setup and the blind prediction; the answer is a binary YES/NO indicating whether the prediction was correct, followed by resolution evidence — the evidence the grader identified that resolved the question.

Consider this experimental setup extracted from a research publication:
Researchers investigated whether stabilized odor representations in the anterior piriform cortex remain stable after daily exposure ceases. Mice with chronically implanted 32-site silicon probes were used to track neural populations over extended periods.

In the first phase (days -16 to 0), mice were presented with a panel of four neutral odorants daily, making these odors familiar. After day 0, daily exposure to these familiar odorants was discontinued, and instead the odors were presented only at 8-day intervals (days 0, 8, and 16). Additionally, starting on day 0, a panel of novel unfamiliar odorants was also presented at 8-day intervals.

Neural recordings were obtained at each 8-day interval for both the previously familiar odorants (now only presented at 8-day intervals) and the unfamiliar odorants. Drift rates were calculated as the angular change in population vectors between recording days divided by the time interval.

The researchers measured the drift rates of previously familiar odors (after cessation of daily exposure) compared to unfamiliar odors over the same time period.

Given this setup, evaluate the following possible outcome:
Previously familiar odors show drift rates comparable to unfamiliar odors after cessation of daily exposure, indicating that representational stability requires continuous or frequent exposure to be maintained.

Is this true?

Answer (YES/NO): YES